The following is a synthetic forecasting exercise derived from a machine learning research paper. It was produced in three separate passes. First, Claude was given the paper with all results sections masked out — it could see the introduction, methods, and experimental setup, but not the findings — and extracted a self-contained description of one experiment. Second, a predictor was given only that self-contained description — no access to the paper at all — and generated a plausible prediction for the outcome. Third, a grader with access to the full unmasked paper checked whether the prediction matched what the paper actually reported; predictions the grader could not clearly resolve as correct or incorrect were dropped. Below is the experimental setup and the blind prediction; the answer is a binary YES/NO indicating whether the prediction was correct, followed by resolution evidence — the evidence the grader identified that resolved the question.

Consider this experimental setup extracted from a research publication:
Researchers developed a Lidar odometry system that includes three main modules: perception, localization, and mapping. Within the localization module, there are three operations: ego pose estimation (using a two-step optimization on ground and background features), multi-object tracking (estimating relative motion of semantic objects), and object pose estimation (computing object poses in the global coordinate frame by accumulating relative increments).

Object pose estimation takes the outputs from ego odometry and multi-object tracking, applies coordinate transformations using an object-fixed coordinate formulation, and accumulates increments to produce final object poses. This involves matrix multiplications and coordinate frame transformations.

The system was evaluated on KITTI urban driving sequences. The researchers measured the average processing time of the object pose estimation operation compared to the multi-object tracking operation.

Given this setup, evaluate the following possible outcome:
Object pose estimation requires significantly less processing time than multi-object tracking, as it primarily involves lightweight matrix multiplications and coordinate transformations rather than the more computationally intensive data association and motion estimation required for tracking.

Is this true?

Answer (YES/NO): YES